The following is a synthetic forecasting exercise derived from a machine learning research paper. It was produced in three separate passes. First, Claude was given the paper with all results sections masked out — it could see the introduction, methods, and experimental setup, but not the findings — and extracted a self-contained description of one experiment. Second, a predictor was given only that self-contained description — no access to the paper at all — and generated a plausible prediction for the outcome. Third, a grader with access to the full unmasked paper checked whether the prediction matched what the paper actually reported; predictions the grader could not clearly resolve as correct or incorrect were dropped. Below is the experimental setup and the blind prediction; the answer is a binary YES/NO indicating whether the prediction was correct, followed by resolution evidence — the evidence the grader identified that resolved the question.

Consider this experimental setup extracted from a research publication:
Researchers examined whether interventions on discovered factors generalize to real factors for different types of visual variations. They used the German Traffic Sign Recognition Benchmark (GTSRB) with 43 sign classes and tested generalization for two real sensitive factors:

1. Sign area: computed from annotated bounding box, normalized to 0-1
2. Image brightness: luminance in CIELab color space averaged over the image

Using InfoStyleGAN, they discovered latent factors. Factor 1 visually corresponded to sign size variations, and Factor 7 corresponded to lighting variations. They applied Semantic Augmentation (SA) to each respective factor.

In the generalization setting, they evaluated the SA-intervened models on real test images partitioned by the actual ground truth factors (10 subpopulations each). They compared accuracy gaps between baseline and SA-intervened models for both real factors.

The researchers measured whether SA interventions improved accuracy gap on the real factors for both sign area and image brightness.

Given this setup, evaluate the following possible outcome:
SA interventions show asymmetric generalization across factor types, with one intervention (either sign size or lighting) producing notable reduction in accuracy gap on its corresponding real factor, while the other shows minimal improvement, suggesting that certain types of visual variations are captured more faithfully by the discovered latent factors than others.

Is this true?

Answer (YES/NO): NO